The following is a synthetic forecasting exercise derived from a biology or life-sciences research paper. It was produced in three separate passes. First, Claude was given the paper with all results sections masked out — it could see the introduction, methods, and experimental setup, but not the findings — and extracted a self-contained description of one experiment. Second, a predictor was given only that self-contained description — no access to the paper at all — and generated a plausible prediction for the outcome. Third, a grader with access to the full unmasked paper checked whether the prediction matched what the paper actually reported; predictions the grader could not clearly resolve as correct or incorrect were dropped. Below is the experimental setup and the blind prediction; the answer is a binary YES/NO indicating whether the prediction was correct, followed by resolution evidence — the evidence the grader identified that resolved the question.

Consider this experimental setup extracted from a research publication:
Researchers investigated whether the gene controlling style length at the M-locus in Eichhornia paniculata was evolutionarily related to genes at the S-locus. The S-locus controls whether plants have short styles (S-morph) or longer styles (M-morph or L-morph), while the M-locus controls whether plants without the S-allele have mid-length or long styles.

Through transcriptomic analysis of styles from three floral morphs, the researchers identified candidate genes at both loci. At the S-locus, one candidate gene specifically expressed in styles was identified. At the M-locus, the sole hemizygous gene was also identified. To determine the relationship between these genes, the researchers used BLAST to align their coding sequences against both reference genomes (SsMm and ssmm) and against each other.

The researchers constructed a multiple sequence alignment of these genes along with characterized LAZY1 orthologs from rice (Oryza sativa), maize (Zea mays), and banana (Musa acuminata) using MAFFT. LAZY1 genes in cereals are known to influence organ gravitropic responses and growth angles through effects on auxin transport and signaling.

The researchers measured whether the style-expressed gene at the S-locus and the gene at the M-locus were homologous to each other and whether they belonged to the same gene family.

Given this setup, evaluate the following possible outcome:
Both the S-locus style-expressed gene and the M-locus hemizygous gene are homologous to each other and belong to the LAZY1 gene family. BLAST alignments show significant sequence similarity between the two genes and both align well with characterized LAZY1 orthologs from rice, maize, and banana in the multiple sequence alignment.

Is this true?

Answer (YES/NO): YES